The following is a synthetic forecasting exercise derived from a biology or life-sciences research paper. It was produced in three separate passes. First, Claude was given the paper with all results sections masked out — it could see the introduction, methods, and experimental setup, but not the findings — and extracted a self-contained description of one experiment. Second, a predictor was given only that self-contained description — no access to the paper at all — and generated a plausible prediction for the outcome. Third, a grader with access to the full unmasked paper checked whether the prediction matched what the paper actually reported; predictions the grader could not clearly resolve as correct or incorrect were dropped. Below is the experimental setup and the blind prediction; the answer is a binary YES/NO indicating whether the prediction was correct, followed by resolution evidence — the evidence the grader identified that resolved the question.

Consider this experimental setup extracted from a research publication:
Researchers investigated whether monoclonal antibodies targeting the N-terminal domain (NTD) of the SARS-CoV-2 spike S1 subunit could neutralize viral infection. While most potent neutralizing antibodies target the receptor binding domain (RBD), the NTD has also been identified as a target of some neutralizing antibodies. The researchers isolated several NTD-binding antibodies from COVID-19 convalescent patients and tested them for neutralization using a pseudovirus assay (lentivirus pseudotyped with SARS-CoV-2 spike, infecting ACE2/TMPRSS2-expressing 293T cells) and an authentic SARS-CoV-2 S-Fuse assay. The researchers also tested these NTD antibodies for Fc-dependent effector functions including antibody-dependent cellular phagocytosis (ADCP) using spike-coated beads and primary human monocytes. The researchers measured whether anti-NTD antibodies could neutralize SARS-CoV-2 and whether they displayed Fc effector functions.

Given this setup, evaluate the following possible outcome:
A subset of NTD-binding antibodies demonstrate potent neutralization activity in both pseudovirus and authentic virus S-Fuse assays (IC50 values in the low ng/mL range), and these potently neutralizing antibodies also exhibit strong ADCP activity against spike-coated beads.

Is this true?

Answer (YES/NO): NO